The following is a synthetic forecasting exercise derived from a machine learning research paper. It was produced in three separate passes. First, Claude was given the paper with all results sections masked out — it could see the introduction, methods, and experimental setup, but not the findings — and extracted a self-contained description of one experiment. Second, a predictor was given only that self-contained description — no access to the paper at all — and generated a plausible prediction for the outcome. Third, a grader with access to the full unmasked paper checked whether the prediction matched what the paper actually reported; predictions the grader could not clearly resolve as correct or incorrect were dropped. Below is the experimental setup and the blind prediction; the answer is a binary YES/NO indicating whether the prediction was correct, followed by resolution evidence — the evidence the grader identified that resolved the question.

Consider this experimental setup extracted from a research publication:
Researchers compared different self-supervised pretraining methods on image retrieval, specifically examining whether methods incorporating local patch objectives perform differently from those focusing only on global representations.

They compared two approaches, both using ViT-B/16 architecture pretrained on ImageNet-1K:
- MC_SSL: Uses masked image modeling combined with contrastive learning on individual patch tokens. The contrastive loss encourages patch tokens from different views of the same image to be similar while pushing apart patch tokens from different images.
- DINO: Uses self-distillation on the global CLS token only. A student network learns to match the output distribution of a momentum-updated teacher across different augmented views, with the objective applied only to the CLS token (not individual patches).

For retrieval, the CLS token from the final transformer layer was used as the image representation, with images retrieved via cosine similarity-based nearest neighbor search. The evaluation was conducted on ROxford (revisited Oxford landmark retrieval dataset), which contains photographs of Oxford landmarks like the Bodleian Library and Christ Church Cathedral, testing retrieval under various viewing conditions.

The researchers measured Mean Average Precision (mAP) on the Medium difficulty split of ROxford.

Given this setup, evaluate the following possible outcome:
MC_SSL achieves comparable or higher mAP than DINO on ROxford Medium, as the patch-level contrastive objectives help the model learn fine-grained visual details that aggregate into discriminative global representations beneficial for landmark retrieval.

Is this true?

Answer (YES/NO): NO